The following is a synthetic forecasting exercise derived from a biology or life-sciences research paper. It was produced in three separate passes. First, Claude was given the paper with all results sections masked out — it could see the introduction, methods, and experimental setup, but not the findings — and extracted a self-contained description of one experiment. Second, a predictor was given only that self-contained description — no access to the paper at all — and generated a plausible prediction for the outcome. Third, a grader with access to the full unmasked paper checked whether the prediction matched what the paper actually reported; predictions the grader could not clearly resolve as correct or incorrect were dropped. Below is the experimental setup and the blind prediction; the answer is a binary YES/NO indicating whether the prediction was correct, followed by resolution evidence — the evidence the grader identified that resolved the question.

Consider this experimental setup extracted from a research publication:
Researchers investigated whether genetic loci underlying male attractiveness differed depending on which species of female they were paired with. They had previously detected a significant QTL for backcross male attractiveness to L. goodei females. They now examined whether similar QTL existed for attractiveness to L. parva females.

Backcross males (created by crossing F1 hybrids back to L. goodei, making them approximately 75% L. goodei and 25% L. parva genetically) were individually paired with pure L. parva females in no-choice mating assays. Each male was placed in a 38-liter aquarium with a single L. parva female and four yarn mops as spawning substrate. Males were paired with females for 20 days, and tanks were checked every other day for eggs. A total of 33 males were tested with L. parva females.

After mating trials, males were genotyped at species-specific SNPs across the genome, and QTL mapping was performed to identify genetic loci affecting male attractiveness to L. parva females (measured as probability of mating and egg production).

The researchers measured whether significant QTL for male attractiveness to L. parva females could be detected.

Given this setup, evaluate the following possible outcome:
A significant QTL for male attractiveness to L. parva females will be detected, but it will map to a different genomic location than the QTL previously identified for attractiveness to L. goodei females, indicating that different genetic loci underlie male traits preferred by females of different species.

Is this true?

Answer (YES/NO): YES